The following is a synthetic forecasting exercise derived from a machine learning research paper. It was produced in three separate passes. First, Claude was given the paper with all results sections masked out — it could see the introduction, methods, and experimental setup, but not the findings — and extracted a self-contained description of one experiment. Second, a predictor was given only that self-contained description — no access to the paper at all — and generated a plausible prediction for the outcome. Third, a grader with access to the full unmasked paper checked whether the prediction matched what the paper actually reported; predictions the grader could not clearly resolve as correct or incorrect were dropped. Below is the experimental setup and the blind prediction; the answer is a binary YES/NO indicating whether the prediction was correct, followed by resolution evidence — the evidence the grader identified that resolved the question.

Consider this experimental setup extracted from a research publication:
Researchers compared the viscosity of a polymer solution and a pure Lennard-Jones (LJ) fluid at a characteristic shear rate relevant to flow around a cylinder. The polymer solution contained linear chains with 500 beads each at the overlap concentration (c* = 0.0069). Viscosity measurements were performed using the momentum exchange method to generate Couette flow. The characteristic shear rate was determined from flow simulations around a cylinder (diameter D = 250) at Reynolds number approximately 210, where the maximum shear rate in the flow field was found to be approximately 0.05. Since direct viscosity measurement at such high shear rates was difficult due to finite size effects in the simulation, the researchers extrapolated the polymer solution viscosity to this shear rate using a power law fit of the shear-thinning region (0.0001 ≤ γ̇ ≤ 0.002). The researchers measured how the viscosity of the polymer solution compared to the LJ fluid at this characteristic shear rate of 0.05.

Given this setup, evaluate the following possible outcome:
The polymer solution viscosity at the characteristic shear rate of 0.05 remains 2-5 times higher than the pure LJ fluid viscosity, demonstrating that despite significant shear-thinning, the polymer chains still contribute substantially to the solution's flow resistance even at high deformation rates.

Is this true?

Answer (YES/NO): NO